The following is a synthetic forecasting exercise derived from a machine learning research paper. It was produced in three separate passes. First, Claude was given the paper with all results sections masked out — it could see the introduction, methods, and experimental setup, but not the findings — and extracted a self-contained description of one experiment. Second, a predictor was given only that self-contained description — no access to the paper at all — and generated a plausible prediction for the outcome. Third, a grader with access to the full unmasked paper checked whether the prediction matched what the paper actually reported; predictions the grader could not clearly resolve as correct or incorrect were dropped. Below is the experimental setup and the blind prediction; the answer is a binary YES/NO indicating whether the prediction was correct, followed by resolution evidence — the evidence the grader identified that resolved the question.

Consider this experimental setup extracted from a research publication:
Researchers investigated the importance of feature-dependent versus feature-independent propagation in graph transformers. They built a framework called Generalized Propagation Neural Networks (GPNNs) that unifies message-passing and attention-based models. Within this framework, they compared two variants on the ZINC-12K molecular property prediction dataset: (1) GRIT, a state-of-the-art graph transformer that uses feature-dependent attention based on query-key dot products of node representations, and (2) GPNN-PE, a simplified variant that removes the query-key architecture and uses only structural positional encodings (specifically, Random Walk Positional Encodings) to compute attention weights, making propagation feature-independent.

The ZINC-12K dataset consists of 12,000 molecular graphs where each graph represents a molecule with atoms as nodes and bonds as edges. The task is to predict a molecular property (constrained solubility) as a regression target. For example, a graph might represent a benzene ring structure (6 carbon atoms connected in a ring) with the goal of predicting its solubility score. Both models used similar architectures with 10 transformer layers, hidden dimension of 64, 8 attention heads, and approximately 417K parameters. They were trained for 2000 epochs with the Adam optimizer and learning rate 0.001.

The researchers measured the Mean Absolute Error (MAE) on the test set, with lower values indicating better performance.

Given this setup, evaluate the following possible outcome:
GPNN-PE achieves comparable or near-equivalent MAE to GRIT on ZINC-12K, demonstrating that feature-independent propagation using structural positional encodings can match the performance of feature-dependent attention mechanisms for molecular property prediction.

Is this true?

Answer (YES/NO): YES